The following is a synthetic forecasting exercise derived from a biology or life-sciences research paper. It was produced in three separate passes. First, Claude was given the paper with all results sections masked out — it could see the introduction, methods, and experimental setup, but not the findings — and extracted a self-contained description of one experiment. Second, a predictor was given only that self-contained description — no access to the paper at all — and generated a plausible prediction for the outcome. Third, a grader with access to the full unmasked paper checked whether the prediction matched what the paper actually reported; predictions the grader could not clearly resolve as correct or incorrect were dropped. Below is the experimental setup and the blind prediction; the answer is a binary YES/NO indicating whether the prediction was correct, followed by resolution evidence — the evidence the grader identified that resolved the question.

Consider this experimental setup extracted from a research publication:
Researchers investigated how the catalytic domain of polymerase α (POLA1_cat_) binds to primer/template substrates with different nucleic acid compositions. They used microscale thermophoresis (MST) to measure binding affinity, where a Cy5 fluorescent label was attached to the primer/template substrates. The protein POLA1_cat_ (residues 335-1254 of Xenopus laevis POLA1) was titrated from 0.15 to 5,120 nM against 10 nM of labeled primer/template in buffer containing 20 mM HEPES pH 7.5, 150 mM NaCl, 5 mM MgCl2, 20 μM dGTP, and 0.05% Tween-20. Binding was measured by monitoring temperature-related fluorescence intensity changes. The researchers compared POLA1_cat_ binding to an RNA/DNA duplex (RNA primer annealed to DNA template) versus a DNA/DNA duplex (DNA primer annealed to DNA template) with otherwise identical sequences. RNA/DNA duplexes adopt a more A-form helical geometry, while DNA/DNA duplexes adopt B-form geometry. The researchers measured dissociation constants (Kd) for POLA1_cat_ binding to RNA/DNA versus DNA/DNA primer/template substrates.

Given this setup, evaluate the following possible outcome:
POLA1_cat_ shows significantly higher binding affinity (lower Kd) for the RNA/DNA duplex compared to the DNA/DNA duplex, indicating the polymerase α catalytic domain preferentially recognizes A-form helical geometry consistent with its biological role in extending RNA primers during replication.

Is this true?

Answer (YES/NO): YES